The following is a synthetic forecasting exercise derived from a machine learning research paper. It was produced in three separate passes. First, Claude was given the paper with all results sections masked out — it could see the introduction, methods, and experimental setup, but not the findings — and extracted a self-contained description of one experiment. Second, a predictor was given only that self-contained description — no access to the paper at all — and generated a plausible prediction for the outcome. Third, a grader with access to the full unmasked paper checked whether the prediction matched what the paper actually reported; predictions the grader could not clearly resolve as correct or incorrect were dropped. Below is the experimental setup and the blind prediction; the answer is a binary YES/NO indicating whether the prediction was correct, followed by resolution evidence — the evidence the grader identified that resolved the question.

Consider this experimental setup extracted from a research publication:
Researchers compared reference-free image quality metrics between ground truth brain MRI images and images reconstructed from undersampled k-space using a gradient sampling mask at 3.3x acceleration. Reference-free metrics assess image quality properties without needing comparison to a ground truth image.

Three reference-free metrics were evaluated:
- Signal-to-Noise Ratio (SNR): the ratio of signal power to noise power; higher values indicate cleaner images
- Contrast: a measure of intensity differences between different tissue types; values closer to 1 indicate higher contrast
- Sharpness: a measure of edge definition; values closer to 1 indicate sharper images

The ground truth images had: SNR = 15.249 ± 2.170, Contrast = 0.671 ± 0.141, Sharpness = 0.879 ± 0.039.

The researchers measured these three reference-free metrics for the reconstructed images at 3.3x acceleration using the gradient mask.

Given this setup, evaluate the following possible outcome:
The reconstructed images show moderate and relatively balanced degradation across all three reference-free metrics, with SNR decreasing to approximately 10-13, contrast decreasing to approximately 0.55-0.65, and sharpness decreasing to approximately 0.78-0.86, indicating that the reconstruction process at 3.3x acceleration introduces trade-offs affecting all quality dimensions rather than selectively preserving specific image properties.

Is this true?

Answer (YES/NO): NO